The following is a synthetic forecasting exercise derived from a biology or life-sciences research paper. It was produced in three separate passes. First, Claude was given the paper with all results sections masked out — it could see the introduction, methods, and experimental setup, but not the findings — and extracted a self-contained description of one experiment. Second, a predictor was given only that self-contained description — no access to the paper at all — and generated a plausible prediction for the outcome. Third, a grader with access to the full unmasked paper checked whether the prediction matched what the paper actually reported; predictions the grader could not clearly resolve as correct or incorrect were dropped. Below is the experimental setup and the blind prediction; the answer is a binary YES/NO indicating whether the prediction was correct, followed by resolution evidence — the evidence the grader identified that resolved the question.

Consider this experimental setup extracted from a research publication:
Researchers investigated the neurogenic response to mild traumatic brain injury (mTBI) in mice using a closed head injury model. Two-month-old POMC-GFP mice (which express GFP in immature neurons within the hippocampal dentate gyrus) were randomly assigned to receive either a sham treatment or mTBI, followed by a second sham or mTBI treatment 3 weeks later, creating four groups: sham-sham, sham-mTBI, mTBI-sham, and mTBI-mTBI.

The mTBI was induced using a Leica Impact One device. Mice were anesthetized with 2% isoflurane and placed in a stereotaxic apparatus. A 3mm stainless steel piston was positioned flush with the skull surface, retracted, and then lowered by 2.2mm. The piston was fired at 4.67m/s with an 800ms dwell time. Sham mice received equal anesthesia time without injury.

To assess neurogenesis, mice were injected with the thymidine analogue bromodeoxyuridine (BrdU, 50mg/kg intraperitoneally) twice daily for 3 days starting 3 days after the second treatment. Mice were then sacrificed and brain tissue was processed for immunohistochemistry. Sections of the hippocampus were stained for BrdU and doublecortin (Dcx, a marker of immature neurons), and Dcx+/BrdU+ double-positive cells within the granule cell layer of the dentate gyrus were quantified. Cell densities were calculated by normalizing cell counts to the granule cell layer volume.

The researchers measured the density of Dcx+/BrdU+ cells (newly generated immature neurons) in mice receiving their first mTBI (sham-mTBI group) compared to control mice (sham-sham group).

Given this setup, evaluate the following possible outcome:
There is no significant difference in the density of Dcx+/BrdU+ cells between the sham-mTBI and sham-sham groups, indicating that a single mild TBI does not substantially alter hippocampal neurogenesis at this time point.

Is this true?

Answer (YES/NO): NO